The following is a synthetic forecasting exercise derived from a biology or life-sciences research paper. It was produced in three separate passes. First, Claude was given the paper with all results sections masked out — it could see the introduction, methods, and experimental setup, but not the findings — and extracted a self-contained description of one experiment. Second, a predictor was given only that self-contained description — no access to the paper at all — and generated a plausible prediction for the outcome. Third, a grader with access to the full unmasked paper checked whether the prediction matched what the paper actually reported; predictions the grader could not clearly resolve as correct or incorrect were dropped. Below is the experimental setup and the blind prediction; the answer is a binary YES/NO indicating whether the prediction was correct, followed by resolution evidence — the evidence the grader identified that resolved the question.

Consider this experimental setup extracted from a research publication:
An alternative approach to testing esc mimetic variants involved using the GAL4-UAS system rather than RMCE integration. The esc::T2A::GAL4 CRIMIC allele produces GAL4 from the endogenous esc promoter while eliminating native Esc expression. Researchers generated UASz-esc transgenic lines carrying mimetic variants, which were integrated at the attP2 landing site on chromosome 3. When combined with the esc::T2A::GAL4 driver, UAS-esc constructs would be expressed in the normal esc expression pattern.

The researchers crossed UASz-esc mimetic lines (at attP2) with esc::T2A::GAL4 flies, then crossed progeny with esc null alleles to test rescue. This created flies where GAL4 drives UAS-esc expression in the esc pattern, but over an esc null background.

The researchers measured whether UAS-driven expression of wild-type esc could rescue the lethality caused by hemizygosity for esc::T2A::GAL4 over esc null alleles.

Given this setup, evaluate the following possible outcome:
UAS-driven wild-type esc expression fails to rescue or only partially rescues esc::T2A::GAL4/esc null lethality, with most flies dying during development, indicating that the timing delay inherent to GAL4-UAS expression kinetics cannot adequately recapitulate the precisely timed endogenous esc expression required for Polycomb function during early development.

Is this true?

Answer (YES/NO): NO